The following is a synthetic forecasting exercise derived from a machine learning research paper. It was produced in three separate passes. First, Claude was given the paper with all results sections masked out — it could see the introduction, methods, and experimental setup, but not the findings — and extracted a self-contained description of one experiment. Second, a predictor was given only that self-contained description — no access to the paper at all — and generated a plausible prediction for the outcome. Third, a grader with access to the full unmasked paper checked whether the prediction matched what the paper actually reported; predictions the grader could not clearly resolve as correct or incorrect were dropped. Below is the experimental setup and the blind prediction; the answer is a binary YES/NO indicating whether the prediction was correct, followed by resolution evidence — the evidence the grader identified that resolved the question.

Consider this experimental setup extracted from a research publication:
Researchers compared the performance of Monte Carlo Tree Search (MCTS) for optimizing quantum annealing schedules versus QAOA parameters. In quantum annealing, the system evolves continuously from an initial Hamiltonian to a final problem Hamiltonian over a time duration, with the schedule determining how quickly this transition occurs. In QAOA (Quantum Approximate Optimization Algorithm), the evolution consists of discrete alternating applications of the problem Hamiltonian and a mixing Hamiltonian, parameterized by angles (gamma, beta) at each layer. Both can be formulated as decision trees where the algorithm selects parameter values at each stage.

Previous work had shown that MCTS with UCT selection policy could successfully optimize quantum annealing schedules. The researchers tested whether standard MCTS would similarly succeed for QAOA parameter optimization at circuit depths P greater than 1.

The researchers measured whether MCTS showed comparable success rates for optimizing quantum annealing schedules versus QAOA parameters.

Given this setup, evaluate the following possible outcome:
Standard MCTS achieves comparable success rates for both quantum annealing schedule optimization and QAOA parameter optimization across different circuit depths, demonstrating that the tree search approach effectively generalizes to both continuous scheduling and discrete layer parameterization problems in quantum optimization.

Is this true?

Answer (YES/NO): NO